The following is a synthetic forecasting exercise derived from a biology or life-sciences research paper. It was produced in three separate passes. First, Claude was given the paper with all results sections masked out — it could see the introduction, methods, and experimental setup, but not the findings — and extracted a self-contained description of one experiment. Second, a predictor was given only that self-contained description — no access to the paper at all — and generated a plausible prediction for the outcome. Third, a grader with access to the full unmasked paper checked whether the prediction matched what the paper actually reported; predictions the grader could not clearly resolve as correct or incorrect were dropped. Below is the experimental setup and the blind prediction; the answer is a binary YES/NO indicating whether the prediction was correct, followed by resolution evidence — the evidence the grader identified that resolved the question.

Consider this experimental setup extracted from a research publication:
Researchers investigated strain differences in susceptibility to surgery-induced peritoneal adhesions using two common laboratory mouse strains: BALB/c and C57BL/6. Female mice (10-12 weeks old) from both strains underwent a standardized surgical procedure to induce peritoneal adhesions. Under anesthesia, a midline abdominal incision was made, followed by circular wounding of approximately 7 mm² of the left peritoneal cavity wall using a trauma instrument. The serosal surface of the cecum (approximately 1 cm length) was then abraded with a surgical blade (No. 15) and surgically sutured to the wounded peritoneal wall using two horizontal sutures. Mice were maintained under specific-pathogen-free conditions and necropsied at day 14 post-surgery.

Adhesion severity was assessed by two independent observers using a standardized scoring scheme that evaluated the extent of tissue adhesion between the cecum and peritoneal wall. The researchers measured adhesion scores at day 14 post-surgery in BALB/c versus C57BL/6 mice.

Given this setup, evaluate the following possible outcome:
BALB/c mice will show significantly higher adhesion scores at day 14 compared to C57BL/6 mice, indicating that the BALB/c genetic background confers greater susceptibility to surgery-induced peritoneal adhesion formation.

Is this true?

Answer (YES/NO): YES